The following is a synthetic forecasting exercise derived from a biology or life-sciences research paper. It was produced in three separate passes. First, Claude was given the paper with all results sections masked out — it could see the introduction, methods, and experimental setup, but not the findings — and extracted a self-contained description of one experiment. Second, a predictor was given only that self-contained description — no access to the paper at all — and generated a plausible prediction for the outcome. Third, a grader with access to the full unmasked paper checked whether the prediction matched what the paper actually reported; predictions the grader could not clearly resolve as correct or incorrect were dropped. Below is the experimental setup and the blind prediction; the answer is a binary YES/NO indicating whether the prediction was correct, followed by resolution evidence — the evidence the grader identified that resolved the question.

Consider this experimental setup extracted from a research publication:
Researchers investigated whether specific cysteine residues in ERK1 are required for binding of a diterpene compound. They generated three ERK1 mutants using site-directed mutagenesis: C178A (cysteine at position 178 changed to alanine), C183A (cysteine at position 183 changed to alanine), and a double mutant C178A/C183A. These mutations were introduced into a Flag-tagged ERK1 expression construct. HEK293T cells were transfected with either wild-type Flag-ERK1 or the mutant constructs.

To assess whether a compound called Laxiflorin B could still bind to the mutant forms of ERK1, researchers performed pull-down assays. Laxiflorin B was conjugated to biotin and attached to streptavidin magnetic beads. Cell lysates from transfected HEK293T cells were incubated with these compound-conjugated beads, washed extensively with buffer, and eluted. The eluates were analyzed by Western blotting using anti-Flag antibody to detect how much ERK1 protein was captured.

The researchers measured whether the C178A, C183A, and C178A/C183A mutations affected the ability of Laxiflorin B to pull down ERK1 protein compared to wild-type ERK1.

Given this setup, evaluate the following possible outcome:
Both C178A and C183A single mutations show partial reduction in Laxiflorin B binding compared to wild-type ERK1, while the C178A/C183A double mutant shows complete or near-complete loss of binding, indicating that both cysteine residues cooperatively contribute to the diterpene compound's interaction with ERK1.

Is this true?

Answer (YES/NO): NO